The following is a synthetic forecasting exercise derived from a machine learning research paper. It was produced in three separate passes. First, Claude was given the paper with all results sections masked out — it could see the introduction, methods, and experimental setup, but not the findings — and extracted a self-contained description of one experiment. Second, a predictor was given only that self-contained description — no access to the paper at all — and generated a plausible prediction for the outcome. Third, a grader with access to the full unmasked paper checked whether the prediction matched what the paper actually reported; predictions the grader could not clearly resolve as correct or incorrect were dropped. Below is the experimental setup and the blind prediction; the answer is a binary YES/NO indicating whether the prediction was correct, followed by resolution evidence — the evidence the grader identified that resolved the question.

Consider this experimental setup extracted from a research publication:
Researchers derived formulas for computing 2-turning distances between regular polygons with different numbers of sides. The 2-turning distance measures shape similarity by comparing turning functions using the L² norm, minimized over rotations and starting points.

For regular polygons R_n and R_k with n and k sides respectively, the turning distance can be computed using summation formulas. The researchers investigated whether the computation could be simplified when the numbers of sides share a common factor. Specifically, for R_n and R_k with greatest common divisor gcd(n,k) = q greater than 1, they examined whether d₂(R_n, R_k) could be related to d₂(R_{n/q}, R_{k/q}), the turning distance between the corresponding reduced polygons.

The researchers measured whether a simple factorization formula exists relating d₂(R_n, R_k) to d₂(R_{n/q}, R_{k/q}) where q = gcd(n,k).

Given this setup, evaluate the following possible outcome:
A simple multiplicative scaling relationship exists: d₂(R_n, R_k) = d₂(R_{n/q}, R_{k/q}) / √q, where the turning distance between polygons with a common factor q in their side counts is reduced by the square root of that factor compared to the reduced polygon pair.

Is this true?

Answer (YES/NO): NO